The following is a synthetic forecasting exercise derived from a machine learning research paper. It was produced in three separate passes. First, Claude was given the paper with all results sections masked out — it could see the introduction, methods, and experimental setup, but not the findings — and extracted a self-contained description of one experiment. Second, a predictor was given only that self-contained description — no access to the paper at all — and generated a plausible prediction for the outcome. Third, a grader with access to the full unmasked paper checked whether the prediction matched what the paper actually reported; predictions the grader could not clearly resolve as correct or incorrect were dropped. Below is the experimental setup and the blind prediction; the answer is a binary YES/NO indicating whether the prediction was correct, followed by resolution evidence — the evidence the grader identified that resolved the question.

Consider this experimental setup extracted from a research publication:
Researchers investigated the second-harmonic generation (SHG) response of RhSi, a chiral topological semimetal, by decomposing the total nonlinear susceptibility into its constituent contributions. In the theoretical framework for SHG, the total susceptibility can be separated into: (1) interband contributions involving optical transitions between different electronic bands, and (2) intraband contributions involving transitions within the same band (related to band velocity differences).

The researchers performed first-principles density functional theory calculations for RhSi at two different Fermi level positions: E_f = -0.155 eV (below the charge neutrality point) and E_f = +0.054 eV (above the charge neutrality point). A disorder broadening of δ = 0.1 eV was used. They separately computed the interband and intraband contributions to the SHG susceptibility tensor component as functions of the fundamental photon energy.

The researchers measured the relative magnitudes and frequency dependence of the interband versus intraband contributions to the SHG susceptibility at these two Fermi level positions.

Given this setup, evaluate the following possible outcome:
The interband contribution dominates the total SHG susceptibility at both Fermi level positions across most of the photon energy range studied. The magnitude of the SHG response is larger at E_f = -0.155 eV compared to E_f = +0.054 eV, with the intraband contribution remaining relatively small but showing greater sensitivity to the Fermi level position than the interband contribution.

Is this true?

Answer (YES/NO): NO